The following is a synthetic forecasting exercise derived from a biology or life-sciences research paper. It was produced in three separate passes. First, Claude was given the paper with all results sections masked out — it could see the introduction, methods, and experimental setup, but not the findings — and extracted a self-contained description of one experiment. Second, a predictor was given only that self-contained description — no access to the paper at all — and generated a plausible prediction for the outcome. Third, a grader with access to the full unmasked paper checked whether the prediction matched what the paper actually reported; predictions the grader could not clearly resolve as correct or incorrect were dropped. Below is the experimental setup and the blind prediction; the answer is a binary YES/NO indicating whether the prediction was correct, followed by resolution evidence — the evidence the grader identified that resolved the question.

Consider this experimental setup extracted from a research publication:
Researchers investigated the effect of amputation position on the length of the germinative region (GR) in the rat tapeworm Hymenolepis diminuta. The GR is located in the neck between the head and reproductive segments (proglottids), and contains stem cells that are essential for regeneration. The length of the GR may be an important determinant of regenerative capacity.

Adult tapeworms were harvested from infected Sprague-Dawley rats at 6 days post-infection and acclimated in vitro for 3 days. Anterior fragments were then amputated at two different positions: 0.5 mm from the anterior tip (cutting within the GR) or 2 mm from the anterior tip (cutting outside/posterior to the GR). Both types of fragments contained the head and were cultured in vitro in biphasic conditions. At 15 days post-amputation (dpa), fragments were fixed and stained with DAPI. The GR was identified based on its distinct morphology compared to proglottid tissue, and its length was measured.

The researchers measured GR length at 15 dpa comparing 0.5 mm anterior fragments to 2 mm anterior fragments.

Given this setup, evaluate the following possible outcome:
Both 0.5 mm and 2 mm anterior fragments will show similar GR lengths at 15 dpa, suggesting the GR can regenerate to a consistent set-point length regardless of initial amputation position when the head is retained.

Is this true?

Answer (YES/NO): YES